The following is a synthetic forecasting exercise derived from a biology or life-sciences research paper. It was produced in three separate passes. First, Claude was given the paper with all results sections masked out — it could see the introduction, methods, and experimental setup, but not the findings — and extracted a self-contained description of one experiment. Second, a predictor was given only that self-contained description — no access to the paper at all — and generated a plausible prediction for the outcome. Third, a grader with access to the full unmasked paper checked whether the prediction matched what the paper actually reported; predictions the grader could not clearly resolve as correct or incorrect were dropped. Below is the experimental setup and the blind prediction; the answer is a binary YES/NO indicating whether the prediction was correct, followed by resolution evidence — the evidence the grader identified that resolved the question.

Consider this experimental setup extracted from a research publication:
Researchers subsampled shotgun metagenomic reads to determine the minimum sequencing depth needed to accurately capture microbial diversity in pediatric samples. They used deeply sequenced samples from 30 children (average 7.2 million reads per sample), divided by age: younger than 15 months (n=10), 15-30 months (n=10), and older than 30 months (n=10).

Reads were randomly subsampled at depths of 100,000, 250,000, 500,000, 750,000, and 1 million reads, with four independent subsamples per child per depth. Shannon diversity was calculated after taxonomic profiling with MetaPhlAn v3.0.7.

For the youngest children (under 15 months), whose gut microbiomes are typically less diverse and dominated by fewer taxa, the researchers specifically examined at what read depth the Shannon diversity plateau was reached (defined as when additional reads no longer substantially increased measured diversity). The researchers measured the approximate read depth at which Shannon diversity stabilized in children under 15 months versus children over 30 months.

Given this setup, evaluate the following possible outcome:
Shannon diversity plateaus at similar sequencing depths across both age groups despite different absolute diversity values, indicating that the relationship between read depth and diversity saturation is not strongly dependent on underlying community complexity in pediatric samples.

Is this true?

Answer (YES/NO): NO